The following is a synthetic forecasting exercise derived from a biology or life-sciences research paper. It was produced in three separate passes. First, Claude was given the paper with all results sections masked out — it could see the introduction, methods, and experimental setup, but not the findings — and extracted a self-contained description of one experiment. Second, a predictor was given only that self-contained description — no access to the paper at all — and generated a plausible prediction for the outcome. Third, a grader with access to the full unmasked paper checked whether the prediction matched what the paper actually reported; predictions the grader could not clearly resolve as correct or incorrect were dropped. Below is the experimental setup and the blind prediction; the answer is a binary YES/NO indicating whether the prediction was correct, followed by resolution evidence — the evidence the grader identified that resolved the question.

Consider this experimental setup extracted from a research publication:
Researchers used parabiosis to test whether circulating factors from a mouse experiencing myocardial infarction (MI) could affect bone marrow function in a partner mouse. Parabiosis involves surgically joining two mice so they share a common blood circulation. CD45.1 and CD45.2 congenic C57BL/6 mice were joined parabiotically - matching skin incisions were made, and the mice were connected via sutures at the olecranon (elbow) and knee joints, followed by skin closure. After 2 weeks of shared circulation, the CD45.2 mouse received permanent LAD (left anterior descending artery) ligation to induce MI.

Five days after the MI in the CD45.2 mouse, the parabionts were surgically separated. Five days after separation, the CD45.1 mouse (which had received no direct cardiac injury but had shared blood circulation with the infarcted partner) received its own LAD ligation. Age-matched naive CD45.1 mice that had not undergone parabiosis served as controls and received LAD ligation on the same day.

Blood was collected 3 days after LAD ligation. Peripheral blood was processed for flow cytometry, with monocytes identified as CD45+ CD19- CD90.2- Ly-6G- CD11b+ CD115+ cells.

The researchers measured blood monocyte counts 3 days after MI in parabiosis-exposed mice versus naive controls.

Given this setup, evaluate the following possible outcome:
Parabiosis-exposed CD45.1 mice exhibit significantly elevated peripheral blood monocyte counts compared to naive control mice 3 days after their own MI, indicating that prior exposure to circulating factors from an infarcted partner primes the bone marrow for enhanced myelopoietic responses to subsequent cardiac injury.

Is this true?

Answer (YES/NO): NO